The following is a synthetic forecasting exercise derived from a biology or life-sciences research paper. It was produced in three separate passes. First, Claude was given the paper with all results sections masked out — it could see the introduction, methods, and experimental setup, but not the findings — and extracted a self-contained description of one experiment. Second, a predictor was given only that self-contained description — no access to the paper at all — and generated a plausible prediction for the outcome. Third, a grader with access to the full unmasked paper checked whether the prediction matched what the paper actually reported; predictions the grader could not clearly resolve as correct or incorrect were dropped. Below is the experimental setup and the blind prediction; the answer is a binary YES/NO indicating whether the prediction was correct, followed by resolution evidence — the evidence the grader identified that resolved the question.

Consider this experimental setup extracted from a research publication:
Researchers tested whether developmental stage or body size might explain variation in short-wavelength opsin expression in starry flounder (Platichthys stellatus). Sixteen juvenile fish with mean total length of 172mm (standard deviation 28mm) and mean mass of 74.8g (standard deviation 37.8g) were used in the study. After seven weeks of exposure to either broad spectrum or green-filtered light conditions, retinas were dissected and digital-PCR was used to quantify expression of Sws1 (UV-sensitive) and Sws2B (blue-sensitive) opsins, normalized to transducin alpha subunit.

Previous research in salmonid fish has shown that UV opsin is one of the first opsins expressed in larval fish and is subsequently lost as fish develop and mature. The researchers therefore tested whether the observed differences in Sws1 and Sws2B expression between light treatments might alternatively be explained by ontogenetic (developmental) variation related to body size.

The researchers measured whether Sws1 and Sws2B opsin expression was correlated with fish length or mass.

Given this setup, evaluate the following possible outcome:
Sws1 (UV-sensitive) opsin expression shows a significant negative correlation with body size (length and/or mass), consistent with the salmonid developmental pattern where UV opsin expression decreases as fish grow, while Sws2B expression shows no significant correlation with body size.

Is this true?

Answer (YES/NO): NO